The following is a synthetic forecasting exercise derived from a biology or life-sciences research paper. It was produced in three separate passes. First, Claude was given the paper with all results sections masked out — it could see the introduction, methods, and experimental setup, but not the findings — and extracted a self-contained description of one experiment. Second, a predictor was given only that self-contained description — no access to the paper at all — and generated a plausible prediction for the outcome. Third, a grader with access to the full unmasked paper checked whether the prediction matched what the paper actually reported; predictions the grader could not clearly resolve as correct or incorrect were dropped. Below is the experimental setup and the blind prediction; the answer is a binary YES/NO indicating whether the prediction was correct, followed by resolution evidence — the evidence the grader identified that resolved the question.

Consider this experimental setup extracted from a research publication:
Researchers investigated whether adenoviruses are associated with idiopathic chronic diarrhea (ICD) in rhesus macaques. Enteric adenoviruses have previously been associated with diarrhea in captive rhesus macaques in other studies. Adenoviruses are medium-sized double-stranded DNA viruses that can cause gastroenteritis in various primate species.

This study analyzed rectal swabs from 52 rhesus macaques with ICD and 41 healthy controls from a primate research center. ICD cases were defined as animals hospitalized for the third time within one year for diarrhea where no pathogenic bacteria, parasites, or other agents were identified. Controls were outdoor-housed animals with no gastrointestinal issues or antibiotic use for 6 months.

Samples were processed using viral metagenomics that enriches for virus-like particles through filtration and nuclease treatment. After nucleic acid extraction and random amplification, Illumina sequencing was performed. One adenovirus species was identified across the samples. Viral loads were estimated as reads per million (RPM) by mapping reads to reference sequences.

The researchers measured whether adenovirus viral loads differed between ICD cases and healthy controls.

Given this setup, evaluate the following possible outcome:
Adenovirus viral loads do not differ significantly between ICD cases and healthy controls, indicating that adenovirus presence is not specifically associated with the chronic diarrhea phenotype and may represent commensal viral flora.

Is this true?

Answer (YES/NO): YES